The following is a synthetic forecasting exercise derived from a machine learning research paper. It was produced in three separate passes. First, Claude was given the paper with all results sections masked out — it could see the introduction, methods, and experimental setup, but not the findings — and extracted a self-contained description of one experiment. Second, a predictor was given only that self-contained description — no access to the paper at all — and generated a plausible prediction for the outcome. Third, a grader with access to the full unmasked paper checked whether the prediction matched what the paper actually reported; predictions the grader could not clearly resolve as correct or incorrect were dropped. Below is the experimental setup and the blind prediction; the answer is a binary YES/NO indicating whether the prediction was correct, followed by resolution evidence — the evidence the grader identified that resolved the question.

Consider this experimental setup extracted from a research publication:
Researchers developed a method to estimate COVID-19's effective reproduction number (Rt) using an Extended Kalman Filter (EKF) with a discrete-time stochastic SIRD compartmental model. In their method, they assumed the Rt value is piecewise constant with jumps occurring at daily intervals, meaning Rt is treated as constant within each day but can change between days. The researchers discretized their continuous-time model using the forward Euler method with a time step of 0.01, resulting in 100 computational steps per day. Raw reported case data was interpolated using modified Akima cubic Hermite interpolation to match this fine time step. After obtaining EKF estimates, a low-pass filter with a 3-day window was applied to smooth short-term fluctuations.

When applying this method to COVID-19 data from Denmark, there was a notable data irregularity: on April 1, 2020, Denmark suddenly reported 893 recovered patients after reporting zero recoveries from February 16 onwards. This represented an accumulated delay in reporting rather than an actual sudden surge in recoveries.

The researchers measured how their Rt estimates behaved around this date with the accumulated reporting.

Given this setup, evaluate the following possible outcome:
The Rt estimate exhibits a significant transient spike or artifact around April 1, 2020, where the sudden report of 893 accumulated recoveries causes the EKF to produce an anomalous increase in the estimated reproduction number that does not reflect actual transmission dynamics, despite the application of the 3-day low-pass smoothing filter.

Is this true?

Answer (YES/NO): NO